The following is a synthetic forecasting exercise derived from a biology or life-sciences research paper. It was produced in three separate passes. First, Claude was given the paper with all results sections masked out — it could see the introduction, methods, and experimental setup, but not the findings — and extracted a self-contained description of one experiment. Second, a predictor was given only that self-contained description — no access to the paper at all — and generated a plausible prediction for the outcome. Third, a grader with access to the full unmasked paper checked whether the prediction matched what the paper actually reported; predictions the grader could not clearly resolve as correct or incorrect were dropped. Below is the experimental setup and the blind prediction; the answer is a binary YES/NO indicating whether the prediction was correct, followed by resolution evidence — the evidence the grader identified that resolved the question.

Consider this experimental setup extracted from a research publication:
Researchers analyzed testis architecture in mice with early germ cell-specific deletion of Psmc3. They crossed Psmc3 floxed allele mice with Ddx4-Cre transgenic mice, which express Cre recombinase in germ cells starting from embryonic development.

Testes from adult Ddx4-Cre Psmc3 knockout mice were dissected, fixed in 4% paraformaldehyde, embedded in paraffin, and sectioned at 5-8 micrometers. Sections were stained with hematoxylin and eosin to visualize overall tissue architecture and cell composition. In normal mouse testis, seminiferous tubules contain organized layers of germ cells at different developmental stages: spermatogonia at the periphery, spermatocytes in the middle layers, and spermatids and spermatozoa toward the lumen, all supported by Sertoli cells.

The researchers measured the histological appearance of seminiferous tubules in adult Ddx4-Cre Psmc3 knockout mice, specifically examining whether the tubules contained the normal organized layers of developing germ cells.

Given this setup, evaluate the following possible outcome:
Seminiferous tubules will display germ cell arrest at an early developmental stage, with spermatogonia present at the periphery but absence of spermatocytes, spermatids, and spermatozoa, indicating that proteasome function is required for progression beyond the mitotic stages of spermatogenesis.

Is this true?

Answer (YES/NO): NO